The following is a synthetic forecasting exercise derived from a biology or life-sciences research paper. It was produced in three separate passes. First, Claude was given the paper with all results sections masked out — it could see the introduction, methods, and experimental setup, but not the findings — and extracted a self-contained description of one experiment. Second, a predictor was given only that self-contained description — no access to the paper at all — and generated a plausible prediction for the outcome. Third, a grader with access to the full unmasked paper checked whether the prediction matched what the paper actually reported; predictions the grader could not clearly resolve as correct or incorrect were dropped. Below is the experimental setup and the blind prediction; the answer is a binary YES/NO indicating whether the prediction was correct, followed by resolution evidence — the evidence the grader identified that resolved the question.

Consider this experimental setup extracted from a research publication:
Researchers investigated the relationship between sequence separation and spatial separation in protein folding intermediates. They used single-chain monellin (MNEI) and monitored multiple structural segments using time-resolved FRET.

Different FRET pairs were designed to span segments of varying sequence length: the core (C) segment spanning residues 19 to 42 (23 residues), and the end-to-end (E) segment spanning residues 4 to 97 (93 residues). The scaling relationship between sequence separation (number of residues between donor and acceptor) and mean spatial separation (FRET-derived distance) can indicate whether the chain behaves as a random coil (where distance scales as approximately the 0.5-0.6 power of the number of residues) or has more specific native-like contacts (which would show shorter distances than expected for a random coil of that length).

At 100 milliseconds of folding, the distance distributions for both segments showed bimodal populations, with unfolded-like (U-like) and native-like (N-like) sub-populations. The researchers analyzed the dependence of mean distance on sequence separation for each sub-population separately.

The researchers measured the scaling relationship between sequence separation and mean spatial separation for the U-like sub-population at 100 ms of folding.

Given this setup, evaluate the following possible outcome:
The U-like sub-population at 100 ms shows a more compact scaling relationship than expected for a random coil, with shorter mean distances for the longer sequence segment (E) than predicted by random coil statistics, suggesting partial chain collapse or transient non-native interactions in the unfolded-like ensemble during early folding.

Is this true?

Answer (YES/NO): NO